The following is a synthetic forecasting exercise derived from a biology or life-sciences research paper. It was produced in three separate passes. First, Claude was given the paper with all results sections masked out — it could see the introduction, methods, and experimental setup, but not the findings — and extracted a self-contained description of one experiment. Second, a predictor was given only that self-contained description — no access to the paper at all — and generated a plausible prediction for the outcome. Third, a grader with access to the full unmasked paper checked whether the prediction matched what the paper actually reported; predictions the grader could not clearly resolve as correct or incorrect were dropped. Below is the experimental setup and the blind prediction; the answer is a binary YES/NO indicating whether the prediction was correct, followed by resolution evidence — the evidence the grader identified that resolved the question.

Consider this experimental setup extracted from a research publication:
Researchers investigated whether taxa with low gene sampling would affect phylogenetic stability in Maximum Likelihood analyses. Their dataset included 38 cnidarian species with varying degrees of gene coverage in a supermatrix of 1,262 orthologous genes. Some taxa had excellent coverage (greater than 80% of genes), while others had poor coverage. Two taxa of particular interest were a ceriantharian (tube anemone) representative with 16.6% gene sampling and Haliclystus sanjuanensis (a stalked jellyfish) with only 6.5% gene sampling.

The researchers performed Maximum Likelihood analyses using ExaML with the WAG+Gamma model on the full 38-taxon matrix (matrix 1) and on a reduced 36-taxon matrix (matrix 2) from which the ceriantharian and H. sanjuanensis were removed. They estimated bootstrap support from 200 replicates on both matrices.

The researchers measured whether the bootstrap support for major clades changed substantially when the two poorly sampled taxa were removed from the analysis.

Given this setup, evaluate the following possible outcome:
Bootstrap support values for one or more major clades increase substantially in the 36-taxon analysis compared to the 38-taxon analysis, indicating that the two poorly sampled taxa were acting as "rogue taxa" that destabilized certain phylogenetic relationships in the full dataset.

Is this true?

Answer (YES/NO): YES